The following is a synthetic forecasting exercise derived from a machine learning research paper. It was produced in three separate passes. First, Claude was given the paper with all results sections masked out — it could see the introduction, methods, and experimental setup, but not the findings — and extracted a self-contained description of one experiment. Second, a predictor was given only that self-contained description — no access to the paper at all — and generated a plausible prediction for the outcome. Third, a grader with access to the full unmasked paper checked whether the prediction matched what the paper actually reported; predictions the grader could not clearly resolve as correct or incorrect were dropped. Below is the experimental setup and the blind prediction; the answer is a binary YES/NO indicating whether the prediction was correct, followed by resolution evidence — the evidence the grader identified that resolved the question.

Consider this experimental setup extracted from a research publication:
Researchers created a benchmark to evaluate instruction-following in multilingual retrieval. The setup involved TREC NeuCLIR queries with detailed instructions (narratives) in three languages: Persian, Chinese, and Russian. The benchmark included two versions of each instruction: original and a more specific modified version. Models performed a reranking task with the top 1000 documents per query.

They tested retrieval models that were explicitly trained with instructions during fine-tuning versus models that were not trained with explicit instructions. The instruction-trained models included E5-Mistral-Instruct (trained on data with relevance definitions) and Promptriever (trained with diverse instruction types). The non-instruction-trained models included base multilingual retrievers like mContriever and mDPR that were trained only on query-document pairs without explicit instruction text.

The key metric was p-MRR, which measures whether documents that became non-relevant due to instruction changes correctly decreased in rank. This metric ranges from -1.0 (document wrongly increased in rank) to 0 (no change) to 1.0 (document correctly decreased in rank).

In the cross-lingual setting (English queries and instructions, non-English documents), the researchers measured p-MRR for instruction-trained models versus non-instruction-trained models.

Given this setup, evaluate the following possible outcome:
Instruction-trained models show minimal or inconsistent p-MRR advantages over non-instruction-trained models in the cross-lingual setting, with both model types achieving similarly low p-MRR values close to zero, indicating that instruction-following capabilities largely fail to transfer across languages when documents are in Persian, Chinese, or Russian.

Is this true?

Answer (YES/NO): NO